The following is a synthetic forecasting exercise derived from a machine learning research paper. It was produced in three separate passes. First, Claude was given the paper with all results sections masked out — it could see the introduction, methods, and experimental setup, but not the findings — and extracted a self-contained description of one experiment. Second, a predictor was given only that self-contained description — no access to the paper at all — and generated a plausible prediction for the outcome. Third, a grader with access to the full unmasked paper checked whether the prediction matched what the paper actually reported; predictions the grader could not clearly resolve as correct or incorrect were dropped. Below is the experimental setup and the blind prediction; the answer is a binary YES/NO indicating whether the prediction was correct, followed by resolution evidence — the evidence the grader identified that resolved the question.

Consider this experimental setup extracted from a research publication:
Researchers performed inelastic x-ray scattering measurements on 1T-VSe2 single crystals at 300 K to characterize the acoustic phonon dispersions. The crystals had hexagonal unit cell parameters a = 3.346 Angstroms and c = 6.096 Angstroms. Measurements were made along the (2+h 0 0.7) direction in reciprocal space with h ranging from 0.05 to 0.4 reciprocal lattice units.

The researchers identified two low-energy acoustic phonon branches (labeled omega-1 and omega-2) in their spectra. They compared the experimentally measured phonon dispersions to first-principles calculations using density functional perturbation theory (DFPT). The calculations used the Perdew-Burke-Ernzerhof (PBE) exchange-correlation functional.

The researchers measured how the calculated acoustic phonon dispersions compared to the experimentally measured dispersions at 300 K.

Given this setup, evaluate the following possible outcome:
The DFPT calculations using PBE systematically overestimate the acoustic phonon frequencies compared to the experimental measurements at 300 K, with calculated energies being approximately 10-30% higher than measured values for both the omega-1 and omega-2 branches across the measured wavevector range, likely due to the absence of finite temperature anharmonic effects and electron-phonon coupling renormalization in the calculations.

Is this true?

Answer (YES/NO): NO